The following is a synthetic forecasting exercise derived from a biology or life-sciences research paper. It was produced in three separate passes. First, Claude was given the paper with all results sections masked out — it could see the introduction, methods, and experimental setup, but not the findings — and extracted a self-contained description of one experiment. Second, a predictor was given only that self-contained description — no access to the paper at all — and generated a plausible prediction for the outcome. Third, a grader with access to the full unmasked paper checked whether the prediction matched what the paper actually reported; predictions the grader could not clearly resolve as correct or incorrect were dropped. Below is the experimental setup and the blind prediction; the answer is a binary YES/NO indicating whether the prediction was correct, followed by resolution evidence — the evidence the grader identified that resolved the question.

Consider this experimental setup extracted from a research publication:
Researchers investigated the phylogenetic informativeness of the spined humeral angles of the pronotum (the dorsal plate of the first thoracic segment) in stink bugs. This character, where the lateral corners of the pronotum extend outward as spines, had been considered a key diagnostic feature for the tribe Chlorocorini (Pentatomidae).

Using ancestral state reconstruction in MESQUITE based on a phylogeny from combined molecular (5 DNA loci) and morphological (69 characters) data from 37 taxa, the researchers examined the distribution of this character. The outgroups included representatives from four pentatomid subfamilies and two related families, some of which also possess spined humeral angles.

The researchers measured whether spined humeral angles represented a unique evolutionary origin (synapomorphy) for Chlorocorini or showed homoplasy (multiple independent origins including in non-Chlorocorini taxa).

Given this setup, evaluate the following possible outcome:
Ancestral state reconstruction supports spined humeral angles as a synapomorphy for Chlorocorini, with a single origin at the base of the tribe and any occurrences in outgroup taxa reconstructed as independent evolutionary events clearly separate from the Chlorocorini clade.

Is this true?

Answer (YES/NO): NO